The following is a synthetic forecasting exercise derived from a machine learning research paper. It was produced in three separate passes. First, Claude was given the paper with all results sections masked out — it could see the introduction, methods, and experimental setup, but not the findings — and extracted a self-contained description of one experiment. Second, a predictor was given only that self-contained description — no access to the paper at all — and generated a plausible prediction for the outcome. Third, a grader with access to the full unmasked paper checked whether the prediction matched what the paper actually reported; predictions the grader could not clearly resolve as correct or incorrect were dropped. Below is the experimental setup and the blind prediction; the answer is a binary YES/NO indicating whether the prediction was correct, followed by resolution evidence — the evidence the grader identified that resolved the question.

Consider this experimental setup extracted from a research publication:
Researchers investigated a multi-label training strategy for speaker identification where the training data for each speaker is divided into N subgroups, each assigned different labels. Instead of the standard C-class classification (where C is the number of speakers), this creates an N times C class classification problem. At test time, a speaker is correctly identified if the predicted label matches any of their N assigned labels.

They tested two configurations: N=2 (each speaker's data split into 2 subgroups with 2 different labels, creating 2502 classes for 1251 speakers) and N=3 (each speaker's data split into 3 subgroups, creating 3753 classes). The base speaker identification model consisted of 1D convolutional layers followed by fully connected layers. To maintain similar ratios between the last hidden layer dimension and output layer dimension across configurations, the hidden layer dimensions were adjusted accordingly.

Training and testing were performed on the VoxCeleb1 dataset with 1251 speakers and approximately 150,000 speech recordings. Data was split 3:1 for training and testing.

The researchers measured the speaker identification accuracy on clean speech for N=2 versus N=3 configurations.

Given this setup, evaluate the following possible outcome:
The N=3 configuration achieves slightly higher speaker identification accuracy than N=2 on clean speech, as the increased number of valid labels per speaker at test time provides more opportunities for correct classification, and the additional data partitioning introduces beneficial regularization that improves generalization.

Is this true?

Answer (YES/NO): NO